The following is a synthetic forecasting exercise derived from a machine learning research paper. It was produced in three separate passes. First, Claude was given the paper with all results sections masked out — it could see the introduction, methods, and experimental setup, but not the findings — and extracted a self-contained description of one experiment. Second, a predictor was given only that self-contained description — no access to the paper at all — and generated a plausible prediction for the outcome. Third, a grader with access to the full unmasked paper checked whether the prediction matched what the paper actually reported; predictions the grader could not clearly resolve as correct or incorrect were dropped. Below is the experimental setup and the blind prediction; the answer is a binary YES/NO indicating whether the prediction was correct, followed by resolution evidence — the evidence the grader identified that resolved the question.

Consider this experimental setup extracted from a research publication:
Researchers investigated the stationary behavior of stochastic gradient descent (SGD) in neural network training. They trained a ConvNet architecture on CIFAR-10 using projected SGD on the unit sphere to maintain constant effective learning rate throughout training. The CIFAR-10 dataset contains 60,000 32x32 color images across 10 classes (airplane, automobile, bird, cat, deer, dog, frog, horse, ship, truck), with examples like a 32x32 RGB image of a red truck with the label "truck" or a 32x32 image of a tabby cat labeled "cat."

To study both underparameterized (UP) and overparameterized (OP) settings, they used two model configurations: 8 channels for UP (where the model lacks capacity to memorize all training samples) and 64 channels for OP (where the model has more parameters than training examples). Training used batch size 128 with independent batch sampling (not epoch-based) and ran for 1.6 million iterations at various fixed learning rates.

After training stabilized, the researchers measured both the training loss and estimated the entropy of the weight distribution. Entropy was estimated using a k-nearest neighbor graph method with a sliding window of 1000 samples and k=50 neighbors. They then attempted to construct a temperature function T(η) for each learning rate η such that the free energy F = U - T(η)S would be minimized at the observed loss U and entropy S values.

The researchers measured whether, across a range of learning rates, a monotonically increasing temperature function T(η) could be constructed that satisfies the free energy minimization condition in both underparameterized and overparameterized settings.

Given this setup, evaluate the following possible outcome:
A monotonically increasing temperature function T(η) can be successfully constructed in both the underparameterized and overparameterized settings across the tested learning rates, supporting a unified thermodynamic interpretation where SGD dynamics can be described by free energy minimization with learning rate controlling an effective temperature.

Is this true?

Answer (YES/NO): NO